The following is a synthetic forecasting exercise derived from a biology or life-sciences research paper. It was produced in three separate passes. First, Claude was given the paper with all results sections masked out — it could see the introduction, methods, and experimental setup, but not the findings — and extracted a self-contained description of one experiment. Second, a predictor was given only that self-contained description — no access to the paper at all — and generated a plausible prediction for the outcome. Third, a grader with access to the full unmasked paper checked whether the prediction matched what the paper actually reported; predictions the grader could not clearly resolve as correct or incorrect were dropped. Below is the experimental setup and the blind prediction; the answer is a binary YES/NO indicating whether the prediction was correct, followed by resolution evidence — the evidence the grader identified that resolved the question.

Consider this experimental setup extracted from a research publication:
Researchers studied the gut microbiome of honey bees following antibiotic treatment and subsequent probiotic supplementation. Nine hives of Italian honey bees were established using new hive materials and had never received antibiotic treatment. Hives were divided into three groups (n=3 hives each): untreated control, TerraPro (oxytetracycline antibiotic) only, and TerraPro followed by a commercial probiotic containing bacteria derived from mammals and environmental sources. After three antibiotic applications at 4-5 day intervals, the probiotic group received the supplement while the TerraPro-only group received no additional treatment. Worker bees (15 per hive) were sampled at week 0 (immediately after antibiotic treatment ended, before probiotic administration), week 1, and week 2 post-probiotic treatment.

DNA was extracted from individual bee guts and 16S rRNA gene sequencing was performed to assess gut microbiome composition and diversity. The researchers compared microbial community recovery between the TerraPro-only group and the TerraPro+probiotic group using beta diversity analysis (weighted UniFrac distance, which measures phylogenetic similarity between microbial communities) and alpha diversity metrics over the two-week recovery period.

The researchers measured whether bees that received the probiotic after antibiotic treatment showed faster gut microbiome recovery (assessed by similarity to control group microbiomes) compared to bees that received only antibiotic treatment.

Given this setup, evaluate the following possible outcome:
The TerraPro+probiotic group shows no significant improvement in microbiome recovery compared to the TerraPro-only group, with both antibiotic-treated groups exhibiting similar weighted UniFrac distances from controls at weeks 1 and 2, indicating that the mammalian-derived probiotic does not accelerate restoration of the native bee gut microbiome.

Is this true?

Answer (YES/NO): NO